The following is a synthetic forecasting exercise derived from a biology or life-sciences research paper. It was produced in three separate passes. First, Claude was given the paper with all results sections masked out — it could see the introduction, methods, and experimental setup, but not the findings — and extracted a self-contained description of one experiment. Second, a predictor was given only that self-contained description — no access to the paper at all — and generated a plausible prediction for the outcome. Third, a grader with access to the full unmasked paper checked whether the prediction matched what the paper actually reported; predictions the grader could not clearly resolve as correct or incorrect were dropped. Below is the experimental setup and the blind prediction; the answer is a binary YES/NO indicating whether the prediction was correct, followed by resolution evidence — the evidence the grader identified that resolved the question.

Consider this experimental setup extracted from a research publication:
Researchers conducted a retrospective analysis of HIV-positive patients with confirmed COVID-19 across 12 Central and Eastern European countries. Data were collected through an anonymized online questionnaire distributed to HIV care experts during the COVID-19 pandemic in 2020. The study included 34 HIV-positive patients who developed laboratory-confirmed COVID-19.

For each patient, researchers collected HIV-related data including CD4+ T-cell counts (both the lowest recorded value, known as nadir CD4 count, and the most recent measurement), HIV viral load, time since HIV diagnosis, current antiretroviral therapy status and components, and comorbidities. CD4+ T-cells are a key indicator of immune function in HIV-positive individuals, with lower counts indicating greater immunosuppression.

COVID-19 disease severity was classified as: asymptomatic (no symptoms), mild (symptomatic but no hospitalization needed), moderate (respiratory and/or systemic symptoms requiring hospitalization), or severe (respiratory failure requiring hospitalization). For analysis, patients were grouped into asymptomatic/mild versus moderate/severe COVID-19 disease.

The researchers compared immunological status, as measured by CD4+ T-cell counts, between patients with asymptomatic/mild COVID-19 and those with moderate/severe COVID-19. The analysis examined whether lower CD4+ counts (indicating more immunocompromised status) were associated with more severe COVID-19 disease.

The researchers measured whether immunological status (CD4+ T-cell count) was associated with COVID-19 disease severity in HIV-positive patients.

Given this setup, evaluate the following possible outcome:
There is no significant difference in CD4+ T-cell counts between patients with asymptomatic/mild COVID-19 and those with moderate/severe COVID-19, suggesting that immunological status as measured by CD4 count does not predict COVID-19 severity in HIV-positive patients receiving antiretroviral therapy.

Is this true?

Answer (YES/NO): YES